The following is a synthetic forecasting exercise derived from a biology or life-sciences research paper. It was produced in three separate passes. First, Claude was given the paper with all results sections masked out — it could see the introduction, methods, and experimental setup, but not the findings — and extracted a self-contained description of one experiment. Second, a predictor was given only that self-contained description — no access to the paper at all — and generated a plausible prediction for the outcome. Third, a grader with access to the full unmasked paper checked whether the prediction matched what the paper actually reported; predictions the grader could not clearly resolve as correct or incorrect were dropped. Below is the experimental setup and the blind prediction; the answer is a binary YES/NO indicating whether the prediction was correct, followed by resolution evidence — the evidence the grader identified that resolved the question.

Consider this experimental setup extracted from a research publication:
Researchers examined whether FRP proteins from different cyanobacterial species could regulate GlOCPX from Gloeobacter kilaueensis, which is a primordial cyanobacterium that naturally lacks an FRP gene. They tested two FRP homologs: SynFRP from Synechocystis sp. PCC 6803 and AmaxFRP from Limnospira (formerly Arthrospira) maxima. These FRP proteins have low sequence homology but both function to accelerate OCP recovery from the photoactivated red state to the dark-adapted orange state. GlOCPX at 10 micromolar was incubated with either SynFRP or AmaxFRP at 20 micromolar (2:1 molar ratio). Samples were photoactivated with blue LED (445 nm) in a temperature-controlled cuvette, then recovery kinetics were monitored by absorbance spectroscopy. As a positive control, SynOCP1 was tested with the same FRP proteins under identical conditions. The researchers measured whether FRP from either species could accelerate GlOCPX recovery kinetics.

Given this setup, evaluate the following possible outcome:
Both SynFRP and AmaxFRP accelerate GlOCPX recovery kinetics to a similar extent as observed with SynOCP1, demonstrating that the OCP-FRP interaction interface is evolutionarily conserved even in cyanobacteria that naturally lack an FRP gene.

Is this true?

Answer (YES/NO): NO